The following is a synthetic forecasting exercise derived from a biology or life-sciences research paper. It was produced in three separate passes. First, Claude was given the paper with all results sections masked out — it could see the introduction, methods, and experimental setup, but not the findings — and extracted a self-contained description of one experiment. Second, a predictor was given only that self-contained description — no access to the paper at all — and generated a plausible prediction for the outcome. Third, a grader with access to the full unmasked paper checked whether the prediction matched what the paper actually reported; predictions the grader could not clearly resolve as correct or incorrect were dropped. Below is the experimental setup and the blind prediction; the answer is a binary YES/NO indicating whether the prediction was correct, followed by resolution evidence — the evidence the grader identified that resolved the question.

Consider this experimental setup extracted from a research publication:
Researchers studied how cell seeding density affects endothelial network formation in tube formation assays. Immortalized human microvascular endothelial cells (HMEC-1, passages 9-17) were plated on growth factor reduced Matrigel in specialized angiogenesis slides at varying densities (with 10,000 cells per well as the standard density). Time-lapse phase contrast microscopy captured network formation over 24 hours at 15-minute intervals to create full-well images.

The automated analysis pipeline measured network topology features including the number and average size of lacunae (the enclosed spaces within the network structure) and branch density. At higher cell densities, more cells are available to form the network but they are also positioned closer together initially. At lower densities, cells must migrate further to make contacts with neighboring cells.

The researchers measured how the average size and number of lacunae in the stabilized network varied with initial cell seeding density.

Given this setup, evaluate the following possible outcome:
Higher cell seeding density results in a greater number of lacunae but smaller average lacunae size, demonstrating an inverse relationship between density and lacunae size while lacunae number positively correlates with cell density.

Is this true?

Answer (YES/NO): NO